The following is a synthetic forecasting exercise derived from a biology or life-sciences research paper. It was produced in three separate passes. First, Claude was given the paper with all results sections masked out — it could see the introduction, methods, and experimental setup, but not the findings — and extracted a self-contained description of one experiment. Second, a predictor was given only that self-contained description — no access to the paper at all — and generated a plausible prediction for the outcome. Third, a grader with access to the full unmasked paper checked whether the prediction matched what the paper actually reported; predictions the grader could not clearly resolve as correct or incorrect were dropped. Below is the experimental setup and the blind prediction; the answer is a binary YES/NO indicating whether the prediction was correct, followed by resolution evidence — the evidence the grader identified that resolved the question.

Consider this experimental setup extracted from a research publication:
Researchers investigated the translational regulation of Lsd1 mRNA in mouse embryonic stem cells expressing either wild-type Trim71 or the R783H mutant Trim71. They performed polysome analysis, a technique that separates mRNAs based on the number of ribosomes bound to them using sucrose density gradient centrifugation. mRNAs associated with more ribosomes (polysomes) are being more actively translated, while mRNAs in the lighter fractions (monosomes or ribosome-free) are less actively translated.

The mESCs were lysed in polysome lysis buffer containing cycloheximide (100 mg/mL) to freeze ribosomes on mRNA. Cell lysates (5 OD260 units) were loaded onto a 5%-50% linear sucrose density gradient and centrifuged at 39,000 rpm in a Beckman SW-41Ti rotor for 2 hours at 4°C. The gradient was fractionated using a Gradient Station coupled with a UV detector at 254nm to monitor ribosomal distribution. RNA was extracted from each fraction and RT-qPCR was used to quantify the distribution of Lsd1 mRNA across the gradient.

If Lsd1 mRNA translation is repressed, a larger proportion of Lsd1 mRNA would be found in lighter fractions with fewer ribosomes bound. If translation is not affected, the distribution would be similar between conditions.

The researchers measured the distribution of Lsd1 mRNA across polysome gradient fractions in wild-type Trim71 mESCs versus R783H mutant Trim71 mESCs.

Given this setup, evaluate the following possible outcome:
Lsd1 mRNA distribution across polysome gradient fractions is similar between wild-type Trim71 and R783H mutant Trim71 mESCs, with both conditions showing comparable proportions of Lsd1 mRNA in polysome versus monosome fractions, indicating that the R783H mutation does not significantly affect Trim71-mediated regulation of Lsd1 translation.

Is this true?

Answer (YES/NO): NO